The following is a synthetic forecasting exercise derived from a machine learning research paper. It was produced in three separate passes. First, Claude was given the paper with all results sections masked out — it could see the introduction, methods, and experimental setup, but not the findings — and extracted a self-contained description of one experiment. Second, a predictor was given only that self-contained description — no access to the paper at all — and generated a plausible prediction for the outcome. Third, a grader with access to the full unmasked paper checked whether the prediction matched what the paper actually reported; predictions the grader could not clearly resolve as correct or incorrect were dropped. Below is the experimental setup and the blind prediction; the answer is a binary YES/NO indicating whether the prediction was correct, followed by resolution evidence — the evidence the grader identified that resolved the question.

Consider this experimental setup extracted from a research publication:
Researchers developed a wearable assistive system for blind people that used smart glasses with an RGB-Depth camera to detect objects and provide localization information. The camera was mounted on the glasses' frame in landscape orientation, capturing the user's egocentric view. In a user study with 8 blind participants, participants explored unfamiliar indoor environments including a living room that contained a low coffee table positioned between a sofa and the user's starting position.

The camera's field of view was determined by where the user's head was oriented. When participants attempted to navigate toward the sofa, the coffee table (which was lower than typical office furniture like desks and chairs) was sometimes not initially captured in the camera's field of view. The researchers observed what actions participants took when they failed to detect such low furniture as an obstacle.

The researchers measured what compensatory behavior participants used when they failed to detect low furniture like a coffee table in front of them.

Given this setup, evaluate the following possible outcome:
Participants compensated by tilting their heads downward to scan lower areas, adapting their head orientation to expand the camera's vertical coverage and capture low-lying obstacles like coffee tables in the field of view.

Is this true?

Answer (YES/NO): NO